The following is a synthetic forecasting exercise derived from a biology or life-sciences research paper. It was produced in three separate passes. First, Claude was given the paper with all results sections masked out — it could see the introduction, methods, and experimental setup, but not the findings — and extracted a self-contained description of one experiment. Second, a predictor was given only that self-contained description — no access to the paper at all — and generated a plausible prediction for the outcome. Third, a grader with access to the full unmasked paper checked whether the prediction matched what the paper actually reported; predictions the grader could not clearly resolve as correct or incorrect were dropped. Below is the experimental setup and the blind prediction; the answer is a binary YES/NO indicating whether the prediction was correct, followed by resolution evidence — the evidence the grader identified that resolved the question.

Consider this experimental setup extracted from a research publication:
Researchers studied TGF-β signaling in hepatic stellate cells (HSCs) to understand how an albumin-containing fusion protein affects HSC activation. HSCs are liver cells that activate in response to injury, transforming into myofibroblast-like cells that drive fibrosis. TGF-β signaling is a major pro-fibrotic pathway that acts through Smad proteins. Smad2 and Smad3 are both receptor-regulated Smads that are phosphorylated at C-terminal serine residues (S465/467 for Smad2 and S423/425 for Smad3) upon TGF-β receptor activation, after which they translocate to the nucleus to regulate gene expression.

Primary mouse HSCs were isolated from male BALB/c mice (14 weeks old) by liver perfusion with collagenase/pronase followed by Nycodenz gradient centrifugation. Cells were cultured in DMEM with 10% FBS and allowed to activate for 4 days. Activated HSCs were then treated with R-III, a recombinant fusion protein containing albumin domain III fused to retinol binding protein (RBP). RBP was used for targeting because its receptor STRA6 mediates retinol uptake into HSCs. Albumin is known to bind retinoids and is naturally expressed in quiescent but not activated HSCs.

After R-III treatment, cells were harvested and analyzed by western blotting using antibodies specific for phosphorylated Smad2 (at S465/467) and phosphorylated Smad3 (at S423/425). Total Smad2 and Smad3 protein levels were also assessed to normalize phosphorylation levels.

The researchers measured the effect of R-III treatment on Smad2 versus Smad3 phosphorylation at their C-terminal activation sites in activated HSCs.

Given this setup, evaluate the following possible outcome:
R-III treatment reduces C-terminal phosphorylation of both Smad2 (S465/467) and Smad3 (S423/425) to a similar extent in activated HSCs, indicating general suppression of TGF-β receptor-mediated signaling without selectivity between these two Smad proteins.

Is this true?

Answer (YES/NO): NO